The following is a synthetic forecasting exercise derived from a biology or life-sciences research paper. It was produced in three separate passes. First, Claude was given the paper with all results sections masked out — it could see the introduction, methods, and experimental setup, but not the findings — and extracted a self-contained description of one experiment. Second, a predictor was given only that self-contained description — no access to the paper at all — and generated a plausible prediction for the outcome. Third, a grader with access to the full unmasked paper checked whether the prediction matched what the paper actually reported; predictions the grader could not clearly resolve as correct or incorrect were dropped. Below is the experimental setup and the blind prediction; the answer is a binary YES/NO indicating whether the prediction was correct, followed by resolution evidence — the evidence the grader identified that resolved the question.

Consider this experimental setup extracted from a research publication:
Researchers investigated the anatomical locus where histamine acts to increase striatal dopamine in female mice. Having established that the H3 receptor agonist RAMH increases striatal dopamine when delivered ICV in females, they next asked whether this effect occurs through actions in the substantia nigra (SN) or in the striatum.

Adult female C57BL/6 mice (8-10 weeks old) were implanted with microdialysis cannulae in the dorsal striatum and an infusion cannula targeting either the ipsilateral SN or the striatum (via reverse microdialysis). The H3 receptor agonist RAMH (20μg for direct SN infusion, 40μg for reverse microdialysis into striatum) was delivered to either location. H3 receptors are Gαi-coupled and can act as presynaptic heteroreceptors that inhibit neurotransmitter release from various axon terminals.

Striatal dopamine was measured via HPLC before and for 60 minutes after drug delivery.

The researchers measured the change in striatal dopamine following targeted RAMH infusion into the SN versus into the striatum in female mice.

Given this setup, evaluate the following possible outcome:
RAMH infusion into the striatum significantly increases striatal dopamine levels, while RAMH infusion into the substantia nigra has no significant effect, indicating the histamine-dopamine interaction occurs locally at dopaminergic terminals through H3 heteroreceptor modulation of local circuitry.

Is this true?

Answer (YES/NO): NO